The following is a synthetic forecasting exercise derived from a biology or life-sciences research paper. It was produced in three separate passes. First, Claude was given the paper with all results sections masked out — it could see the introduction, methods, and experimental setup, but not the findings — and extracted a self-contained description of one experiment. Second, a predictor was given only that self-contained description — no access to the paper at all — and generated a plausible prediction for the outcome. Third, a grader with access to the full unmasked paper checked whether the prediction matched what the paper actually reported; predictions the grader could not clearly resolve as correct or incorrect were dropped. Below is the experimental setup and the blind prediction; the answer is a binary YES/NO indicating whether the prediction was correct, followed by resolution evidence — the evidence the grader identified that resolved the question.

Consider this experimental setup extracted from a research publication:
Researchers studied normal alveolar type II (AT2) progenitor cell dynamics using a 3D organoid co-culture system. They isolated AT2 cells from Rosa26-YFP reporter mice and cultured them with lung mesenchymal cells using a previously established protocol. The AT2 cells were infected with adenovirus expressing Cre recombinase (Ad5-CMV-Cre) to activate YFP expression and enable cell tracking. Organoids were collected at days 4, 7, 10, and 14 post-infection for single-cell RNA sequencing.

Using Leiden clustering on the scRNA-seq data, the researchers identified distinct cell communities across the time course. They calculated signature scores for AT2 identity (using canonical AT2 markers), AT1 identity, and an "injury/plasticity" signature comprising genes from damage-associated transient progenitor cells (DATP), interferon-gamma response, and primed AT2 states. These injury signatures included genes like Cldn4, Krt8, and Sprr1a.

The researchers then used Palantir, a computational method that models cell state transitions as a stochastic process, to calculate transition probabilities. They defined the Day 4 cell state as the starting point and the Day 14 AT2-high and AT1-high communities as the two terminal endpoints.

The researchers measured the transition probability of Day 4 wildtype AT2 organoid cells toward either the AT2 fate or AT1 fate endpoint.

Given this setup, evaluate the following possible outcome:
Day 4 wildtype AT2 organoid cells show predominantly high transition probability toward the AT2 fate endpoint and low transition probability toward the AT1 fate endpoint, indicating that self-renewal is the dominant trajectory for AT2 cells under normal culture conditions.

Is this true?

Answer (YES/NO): NO